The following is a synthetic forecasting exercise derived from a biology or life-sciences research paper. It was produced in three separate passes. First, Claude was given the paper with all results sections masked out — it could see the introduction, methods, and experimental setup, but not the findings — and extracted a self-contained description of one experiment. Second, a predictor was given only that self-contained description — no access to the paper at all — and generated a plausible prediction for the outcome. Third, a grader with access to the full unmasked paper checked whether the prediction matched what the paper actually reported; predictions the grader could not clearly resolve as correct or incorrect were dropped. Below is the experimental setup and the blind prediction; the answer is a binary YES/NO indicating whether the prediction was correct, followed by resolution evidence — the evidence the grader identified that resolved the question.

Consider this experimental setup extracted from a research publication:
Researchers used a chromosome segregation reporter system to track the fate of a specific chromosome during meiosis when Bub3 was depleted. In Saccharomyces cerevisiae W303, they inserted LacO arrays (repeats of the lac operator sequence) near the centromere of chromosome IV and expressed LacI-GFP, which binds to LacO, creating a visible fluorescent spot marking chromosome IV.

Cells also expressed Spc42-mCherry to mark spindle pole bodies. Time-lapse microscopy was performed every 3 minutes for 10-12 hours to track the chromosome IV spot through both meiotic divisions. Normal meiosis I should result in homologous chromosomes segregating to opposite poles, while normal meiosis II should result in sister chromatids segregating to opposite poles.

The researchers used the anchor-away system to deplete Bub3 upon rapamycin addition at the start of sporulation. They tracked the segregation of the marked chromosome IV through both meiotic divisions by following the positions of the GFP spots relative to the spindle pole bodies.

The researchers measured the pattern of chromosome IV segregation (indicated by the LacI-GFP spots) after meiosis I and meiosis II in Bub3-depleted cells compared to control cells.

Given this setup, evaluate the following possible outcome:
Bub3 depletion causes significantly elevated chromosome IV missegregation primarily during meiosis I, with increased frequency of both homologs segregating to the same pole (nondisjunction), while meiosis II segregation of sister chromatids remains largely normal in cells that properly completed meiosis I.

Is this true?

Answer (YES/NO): NO